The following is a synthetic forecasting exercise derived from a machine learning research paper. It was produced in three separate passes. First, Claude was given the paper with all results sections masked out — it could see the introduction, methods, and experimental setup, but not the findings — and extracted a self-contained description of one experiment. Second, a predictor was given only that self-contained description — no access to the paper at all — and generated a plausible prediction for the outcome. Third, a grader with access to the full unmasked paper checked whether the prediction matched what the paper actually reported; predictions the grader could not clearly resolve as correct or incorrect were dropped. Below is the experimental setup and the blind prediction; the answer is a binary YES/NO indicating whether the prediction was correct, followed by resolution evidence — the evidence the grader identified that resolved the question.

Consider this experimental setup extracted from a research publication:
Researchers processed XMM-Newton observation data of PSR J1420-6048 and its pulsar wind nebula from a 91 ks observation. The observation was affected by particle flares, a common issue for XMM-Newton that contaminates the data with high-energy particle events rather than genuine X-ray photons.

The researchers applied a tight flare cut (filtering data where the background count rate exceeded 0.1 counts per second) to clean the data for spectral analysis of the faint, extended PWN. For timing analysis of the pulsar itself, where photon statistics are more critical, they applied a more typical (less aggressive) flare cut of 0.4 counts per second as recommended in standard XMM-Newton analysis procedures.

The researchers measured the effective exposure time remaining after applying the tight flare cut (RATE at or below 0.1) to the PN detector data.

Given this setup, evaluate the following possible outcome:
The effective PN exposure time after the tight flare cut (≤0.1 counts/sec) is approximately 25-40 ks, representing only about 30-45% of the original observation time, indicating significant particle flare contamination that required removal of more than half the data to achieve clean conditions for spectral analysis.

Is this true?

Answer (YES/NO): YES